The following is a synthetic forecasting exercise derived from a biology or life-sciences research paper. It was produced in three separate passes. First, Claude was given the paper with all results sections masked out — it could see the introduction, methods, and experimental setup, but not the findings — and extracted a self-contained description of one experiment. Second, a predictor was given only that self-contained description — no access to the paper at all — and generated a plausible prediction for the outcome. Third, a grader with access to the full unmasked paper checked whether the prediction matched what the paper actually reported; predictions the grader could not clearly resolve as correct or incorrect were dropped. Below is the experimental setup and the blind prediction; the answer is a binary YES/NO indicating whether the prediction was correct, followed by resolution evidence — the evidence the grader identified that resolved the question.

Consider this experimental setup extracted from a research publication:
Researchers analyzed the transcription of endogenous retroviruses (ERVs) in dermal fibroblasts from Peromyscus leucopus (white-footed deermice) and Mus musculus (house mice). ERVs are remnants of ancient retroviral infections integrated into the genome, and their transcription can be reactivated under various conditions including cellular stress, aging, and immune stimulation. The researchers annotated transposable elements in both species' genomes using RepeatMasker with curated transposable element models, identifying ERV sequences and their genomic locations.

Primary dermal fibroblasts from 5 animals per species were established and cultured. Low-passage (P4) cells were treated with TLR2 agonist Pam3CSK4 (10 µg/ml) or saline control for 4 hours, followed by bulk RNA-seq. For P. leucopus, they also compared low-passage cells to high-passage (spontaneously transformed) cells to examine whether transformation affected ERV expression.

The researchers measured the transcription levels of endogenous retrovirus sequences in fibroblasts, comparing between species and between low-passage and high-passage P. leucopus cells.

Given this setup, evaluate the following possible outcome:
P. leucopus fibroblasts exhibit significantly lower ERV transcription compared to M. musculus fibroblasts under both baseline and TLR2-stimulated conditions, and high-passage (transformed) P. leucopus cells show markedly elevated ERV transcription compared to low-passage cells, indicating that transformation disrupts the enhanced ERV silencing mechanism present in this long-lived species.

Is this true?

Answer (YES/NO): NO